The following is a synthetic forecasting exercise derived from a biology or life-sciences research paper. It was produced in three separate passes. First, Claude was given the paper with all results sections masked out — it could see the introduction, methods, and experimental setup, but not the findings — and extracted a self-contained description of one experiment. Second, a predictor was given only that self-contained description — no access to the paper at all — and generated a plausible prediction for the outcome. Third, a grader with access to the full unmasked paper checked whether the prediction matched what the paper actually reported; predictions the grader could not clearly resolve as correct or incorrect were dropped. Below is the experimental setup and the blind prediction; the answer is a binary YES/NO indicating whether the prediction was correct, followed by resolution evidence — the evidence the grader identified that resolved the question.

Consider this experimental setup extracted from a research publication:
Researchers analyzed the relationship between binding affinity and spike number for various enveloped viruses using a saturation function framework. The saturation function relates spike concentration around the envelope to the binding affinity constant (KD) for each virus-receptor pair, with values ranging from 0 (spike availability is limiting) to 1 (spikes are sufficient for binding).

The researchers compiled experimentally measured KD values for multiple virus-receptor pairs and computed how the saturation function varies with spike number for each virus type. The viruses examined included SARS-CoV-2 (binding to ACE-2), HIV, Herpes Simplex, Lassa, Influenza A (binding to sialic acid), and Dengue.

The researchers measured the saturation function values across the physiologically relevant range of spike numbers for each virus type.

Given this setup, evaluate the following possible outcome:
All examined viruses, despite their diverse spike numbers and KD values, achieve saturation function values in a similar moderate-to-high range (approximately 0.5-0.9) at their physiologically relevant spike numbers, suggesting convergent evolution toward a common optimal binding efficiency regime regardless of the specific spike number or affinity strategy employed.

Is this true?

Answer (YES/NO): NO